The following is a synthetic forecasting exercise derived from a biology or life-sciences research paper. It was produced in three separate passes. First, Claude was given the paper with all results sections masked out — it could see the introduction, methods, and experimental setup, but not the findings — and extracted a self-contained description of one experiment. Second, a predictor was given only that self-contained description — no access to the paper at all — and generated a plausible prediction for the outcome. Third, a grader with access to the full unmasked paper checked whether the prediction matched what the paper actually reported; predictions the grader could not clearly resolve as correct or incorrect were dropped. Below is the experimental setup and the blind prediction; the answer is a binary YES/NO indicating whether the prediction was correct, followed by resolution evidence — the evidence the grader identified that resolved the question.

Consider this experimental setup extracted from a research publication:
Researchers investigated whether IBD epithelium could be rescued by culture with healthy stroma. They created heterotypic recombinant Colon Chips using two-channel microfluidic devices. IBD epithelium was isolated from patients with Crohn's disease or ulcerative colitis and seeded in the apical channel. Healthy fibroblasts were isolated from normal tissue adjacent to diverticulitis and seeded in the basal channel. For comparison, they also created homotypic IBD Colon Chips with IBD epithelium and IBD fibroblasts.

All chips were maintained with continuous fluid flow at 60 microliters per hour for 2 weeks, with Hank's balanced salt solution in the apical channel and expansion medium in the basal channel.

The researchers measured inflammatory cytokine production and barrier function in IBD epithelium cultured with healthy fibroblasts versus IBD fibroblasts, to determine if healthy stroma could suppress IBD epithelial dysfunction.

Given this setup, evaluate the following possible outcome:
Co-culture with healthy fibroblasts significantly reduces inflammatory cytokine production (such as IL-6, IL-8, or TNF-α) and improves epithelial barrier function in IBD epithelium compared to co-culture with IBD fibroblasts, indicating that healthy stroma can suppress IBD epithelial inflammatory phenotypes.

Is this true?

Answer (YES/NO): NO